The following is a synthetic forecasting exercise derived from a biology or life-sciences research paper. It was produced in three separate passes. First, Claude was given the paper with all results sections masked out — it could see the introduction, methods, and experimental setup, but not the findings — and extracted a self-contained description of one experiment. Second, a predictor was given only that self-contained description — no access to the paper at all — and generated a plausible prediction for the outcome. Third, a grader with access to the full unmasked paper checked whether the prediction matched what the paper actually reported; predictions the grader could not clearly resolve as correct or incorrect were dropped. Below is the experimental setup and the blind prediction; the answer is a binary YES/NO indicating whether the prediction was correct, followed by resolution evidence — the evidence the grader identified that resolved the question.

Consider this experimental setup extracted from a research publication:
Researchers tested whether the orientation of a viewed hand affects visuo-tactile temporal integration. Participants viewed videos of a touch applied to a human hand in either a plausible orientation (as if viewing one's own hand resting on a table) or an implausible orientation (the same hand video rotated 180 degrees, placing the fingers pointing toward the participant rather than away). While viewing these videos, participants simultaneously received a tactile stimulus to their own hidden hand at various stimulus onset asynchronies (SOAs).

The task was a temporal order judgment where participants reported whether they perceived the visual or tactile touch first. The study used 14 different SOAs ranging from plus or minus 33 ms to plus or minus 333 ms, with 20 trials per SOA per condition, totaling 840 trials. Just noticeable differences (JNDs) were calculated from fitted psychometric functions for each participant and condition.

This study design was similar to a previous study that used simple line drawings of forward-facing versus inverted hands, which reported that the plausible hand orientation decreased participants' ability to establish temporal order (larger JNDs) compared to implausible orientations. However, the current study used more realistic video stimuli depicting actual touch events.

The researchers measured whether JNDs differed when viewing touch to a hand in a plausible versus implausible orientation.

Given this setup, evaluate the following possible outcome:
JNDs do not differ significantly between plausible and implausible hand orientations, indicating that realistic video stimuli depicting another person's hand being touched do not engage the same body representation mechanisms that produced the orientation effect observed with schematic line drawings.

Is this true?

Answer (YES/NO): YES